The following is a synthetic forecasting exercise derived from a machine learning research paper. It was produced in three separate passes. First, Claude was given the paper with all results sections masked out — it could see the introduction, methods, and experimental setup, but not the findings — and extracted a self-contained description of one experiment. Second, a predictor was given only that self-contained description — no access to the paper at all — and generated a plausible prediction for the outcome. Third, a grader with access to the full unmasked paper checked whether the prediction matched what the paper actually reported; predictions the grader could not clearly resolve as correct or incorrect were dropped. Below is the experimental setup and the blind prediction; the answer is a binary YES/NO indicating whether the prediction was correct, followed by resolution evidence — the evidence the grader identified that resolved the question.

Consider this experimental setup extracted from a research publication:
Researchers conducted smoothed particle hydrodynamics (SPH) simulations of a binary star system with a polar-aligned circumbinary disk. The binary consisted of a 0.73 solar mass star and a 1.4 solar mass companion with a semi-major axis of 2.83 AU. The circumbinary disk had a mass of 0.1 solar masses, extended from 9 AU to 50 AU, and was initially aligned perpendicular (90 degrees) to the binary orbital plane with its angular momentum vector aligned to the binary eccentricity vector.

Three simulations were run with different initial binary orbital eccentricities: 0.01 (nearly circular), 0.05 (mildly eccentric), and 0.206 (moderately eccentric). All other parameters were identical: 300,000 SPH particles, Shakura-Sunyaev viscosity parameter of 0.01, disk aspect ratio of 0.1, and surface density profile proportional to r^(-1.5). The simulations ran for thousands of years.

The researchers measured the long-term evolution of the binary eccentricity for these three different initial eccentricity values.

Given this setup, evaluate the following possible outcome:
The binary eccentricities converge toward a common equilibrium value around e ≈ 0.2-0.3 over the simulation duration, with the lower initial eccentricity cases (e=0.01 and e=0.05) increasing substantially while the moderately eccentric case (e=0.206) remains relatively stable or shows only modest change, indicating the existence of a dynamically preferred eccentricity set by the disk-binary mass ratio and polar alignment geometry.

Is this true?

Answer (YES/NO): NO